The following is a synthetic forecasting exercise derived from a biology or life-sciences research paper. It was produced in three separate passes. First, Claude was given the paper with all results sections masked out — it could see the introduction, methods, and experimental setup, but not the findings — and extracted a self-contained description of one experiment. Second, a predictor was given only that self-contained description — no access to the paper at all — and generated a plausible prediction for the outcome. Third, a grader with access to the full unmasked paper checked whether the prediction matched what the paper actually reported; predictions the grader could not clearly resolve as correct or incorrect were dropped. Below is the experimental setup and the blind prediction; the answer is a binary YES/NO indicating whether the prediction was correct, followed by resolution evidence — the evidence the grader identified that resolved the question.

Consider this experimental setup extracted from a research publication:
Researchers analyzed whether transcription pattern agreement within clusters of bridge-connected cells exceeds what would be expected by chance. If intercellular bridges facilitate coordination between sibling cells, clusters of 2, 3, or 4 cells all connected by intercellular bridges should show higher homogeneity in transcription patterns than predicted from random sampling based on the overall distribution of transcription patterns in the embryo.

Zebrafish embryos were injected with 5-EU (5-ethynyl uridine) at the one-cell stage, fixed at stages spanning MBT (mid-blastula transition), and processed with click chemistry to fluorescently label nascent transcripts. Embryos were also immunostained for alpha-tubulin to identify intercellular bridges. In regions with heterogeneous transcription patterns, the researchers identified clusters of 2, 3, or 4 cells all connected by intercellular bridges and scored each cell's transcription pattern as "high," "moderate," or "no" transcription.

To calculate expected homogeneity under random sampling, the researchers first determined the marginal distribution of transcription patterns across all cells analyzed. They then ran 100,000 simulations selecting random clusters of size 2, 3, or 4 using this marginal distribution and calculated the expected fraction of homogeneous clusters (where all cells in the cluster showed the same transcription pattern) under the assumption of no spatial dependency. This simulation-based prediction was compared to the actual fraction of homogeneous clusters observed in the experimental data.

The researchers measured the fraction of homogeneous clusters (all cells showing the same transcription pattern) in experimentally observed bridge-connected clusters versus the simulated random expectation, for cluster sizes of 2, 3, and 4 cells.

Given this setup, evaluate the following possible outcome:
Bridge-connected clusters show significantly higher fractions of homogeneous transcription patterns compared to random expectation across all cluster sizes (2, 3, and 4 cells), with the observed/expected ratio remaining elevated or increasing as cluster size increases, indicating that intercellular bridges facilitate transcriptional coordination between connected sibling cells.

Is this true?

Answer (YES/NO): YES